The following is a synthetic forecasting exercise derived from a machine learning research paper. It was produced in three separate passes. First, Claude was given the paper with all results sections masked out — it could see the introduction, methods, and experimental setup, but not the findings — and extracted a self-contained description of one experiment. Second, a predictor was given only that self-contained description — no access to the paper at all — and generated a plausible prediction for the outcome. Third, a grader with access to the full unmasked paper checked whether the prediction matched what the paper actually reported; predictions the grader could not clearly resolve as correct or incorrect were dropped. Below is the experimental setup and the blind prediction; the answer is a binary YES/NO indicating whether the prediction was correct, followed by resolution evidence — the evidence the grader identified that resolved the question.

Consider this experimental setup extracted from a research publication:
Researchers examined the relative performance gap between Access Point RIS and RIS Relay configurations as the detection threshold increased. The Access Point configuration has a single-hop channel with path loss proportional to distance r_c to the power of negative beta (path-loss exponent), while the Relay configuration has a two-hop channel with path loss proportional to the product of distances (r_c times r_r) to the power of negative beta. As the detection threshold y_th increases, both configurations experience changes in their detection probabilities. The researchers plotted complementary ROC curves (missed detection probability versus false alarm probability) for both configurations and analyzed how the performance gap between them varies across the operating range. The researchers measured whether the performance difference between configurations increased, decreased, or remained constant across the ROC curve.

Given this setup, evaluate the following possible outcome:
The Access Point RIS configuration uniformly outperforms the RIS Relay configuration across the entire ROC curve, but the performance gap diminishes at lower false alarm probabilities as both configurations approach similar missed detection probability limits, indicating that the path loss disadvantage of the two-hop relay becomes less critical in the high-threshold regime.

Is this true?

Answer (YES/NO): NO